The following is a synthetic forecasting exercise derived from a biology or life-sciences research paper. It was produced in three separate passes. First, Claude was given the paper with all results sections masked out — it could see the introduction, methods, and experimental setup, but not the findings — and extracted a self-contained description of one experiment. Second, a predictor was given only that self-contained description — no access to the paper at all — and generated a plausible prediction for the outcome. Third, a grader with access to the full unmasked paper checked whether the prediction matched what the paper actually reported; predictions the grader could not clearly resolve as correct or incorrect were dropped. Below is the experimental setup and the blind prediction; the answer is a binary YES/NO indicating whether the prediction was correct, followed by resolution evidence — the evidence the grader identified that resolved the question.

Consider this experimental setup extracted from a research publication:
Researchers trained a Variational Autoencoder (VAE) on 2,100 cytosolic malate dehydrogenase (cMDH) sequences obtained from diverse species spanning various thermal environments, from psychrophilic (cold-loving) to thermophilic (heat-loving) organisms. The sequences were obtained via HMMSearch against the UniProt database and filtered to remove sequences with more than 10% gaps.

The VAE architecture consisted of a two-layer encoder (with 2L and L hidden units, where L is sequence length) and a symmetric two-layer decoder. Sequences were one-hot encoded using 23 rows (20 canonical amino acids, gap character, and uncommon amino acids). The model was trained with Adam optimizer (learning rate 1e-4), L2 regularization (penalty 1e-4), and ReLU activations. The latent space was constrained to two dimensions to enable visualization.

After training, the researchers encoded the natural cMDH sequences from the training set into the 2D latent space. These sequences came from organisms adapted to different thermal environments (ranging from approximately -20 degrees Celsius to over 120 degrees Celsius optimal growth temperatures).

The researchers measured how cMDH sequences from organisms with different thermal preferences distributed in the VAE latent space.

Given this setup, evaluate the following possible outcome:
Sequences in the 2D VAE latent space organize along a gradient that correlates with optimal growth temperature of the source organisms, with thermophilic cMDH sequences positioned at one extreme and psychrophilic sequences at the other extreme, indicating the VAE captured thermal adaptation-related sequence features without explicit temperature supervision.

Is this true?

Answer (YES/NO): YES